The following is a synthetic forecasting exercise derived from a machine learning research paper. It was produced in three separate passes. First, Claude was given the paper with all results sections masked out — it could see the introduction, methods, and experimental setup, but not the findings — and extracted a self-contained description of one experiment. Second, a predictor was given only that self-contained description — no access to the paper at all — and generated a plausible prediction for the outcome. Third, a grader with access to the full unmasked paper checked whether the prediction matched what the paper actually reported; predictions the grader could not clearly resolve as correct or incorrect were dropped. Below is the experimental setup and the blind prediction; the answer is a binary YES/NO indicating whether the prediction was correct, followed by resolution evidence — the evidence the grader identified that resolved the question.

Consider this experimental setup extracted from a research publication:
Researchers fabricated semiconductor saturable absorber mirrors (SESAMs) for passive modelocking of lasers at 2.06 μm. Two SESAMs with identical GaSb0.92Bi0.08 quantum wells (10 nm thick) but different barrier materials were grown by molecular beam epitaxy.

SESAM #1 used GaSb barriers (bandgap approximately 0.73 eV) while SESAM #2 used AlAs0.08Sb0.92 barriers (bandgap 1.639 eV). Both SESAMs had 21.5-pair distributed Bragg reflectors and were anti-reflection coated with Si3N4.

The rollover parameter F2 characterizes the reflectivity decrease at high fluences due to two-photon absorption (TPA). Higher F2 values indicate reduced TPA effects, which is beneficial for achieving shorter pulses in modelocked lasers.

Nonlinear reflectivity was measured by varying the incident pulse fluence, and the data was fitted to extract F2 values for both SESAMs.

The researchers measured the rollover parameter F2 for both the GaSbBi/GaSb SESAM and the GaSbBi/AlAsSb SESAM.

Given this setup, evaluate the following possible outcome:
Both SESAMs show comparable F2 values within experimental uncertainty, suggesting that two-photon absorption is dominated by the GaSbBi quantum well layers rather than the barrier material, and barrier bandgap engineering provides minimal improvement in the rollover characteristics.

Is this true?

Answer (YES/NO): NO